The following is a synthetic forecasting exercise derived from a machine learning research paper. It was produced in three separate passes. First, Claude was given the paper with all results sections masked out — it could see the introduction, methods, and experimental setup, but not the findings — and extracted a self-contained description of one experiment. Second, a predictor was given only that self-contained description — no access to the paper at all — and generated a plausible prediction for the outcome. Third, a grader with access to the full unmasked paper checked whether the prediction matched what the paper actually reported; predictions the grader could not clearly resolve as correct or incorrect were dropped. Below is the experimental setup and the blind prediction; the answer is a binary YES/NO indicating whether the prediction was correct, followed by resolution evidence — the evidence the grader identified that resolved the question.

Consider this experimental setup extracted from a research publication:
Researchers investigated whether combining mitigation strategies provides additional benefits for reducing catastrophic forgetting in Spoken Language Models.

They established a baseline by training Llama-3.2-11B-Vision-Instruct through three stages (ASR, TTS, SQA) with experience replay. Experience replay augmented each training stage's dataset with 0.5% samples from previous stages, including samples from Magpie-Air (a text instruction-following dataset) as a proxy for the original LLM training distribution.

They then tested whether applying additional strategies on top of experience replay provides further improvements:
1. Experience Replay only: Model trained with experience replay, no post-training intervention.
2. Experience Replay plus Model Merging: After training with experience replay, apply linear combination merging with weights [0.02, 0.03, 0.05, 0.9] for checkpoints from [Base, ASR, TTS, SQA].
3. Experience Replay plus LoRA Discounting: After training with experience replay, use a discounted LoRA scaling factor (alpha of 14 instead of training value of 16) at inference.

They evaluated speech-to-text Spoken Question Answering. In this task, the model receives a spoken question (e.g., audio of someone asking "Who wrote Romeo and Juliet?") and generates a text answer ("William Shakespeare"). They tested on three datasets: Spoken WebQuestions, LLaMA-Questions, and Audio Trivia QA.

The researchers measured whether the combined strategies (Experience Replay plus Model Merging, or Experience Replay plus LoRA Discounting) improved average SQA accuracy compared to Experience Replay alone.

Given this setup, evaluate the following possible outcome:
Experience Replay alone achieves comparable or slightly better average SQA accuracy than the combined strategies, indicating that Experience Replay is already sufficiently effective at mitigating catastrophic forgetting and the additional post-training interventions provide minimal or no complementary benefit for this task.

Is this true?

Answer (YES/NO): NO